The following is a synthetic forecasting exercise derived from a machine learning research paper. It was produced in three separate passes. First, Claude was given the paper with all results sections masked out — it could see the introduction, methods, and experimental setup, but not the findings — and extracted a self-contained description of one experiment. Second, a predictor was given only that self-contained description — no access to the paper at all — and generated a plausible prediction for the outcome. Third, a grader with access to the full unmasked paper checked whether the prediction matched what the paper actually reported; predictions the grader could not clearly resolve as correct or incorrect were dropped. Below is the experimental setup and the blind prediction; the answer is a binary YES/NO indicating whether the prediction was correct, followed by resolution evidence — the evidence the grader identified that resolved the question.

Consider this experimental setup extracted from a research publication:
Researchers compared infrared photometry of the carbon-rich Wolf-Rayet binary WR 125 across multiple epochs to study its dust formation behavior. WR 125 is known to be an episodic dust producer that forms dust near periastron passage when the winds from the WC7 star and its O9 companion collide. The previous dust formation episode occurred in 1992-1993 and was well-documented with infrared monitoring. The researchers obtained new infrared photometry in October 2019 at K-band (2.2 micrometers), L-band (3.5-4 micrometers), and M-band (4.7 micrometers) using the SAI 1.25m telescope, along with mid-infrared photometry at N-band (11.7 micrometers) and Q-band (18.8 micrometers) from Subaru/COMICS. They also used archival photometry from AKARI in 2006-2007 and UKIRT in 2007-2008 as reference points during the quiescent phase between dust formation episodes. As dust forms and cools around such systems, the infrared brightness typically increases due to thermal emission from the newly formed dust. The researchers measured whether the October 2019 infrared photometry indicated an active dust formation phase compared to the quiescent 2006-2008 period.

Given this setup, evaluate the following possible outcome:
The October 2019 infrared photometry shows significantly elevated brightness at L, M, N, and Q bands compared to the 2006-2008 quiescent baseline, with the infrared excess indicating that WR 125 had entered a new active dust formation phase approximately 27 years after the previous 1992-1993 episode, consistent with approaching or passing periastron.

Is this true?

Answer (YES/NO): YES